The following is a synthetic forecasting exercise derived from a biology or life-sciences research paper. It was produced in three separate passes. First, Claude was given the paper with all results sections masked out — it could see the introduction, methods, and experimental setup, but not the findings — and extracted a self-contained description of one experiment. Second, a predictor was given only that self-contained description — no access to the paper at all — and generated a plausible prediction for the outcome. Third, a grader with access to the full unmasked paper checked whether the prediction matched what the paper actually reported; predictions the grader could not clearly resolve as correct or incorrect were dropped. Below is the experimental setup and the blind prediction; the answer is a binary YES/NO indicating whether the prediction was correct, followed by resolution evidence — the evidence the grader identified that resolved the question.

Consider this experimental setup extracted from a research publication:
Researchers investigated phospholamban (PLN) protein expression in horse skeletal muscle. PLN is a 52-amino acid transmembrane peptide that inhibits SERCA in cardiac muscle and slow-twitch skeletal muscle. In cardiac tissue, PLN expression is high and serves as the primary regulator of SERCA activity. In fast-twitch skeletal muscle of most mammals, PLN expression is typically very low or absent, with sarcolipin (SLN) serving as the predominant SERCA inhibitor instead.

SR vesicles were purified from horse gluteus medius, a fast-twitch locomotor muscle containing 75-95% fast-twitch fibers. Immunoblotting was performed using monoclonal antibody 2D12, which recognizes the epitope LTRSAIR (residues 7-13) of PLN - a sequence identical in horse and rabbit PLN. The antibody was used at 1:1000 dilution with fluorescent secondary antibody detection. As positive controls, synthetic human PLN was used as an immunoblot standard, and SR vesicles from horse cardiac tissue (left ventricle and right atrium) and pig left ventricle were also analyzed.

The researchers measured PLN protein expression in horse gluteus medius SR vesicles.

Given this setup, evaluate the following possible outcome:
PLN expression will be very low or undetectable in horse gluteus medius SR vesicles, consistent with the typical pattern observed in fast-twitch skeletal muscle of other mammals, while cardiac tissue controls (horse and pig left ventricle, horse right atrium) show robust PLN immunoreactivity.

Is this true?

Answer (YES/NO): YES